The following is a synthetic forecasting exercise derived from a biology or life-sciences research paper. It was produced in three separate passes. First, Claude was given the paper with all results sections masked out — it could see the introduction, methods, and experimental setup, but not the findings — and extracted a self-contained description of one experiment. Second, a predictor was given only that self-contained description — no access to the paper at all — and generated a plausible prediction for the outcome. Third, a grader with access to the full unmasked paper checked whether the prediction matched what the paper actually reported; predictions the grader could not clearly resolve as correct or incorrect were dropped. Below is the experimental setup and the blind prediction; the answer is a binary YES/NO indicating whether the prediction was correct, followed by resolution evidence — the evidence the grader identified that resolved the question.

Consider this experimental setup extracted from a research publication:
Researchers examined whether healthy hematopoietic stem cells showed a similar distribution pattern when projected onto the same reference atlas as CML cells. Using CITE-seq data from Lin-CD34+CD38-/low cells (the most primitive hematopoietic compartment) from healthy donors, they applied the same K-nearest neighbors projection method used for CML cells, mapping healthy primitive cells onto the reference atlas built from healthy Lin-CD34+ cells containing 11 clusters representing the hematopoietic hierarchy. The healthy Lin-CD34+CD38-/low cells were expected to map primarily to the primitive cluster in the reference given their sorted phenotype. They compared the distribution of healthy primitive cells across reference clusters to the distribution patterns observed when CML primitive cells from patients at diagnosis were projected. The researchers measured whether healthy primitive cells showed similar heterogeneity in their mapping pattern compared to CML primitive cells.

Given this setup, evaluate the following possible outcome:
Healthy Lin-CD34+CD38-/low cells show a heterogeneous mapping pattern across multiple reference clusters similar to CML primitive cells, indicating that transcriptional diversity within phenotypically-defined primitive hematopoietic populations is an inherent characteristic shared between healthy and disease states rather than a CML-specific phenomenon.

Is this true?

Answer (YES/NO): NO